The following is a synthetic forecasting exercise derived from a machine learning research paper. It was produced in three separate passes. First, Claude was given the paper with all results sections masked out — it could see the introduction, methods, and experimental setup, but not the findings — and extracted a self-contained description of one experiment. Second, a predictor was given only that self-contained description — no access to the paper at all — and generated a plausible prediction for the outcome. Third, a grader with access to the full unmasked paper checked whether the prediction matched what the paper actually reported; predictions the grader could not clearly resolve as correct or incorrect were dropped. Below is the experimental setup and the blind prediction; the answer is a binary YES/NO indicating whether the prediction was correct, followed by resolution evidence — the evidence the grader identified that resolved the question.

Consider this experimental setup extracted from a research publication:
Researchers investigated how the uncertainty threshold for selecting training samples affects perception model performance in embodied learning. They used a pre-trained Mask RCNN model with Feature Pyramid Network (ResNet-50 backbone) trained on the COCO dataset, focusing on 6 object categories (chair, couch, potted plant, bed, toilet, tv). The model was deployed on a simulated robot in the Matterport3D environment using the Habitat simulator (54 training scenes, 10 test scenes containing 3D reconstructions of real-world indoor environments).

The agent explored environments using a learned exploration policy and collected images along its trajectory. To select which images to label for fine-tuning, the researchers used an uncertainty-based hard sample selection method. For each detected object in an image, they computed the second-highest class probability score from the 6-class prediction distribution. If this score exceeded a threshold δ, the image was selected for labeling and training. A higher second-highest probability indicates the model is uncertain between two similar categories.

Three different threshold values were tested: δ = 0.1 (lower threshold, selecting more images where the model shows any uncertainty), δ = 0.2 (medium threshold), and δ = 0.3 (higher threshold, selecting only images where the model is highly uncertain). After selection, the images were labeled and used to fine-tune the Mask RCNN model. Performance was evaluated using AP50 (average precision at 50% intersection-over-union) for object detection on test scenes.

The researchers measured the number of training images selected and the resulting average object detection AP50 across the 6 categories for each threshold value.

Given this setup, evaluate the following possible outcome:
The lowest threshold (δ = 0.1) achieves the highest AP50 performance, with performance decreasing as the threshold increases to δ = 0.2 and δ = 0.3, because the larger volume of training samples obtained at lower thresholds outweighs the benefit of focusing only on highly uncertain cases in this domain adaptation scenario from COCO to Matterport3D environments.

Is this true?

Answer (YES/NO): YES